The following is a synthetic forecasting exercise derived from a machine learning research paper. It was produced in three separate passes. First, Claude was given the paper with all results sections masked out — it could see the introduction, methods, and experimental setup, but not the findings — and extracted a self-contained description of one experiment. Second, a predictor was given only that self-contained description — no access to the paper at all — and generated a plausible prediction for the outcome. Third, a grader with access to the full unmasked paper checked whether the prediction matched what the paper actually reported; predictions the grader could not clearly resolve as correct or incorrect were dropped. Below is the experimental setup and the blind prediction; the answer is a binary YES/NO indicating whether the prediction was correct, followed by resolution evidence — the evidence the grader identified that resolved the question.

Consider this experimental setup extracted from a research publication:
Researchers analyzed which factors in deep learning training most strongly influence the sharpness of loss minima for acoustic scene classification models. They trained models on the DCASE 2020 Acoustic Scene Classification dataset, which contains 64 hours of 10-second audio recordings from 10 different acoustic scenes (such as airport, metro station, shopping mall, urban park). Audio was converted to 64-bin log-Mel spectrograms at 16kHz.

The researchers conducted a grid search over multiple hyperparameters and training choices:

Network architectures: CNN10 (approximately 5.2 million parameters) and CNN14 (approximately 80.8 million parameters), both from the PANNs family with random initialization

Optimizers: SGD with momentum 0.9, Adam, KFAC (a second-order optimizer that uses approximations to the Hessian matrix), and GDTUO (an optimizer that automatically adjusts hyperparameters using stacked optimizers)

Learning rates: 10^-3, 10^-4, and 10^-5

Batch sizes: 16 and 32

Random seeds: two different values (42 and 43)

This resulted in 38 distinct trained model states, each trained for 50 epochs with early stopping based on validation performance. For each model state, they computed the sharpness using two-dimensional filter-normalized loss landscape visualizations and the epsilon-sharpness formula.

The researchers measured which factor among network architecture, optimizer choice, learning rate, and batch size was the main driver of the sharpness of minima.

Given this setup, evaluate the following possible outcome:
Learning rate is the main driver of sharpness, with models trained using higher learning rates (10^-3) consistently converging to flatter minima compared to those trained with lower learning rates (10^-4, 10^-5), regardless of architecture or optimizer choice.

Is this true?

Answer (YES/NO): NO